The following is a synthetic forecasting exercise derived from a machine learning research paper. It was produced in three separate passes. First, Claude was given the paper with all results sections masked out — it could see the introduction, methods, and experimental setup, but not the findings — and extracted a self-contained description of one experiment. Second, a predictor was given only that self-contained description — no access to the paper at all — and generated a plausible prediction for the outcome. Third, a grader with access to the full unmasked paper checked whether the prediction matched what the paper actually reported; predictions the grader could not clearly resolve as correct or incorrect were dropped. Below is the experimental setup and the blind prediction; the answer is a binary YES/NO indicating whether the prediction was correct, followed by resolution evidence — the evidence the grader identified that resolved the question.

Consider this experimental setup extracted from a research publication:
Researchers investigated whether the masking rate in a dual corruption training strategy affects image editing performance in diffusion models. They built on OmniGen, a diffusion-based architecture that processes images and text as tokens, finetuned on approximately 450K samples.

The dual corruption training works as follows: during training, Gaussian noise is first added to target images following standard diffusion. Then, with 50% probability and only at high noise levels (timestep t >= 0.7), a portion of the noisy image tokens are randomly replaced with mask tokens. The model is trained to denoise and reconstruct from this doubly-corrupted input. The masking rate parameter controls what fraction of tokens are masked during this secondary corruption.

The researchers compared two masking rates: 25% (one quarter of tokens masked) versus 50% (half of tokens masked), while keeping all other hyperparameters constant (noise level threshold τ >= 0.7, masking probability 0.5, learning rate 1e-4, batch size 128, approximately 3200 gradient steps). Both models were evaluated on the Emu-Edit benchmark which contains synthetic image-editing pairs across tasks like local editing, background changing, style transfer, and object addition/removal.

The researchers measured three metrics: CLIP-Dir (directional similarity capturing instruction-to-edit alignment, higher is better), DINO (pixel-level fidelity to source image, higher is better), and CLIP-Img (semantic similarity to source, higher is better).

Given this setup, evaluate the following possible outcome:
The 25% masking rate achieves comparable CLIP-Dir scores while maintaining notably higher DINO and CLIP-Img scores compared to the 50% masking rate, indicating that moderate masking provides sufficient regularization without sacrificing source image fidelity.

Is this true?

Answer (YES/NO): NO